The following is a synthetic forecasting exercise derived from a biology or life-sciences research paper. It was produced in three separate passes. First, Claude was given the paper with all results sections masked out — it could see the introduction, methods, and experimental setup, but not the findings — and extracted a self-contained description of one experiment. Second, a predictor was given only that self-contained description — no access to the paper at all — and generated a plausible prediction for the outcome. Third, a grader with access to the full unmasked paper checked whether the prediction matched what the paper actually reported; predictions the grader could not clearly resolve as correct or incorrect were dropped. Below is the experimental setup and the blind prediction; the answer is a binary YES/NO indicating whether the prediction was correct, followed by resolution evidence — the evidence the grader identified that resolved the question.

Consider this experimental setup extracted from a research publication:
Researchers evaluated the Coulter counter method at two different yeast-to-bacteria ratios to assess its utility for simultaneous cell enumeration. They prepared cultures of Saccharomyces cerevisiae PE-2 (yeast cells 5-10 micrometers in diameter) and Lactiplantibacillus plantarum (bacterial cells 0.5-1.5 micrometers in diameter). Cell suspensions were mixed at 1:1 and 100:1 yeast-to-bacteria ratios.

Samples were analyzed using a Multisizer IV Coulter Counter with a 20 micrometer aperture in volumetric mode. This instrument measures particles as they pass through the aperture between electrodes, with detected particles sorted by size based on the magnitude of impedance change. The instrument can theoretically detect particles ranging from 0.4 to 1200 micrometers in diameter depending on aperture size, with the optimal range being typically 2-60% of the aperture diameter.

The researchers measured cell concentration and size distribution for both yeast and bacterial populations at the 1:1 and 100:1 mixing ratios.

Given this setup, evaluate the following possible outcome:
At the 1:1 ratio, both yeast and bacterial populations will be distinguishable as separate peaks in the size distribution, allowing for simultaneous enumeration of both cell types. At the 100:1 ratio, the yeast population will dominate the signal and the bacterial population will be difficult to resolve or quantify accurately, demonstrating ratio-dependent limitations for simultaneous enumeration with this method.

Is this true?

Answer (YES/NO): YES